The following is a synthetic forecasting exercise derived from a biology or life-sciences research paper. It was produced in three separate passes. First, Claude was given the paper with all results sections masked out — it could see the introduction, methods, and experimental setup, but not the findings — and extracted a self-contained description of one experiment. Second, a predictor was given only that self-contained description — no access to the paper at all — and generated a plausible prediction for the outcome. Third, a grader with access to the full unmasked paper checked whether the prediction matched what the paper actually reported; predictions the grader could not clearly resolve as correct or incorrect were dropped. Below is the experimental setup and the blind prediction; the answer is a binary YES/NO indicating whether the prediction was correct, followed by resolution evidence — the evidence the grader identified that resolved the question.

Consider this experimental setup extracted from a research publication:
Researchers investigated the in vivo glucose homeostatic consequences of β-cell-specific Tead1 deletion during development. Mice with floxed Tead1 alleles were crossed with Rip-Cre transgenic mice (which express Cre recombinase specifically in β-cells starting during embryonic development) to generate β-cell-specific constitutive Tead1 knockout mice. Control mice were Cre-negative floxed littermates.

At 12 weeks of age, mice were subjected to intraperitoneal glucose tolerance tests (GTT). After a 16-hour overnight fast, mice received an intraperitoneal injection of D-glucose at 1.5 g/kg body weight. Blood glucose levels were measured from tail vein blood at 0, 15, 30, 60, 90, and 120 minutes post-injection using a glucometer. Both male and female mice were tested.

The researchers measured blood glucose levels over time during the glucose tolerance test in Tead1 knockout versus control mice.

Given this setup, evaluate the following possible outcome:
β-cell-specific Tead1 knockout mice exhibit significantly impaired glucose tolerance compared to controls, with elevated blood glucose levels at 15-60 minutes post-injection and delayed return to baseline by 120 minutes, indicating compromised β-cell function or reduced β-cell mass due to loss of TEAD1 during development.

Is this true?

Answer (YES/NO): YES